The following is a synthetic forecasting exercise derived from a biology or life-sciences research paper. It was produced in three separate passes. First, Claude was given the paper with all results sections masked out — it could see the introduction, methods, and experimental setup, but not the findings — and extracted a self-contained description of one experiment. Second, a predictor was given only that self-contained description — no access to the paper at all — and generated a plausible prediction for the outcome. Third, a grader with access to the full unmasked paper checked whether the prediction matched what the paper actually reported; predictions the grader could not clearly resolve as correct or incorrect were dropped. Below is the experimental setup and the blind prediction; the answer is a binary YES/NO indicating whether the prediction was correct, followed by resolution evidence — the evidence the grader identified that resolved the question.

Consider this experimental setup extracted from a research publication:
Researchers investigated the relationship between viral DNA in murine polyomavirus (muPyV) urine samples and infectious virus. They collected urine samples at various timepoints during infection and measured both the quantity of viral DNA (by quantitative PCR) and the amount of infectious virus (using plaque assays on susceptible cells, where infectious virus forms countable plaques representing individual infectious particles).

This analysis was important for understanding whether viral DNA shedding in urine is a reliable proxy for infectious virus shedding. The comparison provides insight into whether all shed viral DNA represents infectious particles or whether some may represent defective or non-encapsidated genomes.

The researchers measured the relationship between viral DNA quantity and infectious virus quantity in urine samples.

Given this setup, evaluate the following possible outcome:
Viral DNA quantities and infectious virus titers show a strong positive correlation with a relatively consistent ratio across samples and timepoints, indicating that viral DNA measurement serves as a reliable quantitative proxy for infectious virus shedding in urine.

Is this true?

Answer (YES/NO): NO